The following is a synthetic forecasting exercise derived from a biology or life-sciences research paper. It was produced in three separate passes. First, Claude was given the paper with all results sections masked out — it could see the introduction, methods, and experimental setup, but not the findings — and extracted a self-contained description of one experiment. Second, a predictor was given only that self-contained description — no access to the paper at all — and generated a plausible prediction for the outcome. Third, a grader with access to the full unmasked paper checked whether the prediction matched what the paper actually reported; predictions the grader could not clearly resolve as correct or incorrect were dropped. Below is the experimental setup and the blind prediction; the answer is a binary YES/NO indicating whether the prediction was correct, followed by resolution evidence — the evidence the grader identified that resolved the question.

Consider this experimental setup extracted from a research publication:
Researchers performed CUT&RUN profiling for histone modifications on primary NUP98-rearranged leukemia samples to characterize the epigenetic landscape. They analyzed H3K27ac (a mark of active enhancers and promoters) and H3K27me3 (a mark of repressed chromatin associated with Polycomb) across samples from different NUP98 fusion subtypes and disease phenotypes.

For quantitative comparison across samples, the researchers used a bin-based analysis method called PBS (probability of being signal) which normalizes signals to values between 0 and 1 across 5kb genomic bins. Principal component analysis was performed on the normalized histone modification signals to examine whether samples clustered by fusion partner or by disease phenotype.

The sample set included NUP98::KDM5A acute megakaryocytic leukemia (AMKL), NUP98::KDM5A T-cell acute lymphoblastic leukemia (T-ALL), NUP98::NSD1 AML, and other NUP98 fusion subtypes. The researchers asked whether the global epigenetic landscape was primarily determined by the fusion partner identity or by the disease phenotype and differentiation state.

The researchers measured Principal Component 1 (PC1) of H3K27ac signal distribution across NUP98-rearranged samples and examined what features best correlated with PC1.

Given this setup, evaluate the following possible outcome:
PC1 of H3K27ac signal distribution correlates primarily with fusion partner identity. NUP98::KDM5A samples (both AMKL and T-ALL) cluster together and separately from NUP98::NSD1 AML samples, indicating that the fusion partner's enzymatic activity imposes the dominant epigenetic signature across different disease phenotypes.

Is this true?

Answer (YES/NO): NO